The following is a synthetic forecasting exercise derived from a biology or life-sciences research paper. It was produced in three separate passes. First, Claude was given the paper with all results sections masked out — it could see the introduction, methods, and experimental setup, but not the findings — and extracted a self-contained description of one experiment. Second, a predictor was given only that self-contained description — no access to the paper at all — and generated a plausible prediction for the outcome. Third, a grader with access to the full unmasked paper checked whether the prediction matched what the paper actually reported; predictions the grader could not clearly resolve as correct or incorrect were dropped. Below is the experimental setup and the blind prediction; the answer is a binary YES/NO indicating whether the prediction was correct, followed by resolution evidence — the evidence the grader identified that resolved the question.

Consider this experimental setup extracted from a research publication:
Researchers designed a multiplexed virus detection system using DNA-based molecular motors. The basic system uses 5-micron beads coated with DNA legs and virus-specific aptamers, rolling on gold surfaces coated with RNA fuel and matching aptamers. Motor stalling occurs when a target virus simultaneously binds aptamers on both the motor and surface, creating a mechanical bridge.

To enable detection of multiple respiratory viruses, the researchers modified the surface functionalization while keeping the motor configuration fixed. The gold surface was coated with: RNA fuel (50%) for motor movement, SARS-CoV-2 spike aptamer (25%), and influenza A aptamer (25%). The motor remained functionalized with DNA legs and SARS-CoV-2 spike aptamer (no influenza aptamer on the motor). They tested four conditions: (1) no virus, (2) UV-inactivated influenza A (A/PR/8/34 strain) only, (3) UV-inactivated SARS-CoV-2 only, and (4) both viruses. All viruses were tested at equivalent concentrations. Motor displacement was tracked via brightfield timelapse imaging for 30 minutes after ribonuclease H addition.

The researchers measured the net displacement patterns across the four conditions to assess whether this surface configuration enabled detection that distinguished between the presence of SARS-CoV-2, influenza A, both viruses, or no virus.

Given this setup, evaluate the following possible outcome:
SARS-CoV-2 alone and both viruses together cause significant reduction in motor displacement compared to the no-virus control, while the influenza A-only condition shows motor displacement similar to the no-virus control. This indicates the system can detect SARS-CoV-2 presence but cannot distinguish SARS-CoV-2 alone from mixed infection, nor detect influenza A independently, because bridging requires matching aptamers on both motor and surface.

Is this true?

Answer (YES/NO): NO